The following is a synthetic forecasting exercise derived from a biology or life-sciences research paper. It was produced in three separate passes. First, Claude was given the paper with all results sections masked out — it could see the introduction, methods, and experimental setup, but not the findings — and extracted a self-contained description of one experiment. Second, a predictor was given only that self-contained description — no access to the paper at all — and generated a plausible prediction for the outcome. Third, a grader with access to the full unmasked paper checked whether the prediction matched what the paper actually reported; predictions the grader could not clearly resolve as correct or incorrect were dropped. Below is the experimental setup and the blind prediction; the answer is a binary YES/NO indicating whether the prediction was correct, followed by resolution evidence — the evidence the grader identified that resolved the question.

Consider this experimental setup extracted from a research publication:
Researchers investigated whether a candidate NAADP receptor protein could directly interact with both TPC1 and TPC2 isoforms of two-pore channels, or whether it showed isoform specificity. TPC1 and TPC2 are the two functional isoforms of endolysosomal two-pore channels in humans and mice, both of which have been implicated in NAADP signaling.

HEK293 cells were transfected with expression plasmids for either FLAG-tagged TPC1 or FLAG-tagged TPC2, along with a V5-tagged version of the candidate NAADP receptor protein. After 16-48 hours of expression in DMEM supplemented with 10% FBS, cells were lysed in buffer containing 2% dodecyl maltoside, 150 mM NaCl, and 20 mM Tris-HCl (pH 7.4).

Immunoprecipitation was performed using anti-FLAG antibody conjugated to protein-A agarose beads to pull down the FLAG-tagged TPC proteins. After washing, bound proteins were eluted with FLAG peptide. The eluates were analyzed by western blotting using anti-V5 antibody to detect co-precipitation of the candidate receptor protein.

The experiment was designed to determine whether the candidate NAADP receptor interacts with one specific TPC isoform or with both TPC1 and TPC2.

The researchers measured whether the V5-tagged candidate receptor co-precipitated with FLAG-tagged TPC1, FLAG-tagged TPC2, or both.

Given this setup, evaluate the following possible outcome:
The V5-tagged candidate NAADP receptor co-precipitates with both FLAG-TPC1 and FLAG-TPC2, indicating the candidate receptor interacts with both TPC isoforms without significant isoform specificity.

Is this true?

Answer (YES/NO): YES